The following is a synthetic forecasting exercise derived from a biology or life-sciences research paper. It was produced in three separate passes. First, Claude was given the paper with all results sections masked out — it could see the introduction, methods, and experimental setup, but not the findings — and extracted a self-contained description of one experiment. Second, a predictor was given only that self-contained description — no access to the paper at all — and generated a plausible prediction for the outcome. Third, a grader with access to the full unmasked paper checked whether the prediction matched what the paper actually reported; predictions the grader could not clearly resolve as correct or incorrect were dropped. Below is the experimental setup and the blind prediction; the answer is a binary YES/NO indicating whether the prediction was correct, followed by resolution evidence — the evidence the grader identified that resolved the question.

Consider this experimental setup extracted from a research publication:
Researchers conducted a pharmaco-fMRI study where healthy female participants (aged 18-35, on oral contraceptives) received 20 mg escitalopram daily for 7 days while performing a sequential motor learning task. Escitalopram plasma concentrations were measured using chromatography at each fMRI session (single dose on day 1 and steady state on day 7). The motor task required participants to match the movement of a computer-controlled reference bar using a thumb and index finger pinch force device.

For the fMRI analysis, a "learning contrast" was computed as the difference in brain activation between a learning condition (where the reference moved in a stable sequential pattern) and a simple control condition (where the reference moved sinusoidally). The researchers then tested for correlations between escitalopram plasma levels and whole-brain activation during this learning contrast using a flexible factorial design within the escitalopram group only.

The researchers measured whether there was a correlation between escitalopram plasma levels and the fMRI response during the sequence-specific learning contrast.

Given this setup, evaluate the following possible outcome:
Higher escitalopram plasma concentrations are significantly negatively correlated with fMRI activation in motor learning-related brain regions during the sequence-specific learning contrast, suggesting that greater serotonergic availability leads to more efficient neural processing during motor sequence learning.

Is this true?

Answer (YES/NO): YES